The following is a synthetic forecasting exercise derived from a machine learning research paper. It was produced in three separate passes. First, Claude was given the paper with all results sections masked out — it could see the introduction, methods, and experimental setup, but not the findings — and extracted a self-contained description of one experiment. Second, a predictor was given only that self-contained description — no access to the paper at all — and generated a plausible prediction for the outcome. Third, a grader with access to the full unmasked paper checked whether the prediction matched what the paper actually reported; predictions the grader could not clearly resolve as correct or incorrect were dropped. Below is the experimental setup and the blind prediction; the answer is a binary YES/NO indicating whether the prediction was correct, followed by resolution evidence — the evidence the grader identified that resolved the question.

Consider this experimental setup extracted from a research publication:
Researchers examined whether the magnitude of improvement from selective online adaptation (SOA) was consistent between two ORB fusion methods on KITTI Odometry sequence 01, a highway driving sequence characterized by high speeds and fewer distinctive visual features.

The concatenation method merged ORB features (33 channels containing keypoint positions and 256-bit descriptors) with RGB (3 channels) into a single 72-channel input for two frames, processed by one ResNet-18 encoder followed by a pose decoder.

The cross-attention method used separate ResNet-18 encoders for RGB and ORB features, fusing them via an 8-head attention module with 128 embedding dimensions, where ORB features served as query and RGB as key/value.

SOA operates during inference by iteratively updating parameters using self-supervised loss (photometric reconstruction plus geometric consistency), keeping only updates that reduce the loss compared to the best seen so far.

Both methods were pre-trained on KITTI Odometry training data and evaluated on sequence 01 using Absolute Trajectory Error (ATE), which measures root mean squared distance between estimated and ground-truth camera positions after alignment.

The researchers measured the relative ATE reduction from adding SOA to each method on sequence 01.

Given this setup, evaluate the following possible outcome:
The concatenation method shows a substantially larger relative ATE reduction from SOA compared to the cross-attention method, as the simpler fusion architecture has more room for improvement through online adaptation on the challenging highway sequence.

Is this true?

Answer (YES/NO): YES